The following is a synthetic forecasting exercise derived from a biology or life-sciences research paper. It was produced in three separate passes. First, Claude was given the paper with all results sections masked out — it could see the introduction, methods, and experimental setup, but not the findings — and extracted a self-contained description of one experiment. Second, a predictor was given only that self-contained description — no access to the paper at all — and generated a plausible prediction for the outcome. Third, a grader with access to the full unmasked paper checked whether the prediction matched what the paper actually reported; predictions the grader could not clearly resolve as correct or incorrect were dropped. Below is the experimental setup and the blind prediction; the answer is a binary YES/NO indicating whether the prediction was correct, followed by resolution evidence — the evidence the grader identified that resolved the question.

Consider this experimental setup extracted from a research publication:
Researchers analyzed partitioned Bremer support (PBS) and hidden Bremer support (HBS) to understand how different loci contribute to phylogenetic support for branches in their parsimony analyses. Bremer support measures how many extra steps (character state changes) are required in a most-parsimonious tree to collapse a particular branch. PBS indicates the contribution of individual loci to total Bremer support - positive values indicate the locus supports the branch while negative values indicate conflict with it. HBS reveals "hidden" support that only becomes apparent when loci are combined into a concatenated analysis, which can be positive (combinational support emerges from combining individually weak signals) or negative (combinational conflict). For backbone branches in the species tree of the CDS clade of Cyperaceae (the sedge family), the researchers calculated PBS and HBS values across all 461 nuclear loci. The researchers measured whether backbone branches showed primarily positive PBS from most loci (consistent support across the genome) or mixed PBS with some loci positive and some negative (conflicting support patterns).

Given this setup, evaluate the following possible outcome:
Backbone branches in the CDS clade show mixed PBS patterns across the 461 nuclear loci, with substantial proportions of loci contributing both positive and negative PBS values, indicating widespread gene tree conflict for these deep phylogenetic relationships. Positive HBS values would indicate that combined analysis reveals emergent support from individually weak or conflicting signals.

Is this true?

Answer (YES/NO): YES